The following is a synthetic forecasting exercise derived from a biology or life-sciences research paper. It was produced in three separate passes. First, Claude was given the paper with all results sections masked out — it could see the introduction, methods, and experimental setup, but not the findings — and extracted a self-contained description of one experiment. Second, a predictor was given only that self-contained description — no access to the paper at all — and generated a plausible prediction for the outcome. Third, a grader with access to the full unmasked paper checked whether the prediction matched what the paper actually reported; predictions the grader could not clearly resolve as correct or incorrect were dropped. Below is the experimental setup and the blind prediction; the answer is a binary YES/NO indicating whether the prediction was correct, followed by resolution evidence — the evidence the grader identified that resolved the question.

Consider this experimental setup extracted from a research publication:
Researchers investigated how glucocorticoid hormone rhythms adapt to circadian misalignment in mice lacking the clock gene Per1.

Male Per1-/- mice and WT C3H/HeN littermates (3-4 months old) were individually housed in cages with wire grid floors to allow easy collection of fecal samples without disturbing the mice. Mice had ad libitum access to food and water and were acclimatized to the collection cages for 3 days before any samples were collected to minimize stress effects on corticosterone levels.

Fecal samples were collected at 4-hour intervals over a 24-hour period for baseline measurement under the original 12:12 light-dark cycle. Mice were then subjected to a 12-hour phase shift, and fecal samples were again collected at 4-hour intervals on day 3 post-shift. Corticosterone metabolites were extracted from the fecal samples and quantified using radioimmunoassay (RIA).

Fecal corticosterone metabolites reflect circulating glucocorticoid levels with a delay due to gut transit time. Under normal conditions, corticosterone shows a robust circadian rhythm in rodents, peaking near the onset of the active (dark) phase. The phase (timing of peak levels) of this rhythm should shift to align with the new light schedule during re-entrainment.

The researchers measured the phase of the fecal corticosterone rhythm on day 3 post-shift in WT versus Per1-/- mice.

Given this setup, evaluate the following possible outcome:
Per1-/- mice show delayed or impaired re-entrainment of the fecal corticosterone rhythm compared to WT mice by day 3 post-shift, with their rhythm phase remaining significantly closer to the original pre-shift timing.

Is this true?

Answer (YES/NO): NO